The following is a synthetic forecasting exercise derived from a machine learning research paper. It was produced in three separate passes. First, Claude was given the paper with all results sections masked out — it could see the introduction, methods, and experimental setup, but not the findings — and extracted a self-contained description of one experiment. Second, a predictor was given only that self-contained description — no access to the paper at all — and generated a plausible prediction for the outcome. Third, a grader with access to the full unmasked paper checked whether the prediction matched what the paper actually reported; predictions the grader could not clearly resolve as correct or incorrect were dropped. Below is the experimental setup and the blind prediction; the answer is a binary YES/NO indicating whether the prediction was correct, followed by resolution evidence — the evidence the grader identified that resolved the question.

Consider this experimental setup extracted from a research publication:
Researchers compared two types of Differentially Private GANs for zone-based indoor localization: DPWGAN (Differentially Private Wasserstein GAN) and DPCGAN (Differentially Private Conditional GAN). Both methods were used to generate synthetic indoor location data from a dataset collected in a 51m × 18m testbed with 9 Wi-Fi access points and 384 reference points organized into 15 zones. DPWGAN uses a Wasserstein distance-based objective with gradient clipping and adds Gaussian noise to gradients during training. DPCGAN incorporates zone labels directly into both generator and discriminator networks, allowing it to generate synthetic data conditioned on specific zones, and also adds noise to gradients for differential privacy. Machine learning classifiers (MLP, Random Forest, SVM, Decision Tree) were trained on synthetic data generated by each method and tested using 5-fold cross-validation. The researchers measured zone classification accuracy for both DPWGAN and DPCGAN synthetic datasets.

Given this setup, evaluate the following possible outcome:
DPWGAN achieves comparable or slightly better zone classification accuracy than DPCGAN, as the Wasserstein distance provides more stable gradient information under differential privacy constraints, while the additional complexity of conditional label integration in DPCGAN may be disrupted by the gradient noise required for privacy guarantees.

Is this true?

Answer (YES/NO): NO